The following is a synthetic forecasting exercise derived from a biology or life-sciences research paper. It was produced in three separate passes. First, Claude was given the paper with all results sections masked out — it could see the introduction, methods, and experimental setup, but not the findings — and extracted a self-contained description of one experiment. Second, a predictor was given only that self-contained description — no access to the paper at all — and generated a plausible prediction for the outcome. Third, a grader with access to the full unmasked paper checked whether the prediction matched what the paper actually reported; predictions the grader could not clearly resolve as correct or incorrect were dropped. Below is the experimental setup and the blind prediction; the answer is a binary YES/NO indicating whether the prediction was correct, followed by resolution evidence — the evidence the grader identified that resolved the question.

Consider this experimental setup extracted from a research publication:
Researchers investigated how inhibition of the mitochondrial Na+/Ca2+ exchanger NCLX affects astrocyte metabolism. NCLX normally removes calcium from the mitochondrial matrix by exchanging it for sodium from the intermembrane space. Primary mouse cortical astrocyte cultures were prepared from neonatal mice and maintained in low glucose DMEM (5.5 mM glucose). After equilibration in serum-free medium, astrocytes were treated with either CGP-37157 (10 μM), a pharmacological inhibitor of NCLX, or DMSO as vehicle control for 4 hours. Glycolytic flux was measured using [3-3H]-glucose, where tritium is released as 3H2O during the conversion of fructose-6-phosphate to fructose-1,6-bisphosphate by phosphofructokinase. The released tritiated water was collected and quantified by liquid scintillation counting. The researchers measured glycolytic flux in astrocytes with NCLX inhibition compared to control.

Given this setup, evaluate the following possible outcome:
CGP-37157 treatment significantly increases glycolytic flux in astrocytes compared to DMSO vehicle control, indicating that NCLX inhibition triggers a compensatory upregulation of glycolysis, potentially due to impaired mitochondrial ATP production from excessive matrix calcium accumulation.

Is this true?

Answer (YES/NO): NO